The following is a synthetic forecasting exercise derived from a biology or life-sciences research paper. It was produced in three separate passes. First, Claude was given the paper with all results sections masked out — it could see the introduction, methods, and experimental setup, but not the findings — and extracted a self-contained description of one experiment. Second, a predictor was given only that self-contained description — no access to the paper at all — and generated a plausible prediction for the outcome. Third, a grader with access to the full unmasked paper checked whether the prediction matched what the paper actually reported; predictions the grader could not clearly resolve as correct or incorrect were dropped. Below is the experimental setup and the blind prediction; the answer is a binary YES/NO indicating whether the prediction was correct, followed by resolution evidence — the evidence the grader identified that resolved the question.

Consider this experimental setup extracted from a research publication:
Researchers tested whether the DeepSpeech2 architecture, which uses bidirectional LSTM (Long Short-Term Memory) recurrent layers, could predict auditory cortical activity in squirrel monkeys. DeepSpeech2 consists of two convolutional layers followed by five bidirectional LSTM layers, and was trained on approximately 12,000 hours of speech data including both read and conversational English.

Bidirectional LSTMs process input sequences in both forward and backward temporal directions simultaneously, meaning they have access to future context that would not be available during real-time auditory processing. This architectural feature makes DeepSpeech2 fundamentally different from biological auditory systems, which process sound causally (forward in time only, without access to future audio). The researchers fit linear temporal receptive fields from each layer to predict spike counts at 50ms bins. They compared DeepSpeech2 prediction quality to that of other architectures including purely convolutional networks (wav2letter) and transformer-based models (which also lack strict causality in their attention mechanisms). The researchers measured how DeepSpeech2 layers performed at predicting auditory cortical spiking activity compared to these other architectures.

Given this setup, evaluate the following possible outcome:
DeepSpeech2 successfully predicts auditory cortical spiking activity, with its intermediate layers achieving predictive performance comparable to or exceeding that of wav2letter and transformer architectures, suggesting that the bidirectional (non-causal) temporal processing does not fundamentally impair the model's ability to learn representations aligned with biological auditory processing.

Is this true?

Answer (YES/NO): YES